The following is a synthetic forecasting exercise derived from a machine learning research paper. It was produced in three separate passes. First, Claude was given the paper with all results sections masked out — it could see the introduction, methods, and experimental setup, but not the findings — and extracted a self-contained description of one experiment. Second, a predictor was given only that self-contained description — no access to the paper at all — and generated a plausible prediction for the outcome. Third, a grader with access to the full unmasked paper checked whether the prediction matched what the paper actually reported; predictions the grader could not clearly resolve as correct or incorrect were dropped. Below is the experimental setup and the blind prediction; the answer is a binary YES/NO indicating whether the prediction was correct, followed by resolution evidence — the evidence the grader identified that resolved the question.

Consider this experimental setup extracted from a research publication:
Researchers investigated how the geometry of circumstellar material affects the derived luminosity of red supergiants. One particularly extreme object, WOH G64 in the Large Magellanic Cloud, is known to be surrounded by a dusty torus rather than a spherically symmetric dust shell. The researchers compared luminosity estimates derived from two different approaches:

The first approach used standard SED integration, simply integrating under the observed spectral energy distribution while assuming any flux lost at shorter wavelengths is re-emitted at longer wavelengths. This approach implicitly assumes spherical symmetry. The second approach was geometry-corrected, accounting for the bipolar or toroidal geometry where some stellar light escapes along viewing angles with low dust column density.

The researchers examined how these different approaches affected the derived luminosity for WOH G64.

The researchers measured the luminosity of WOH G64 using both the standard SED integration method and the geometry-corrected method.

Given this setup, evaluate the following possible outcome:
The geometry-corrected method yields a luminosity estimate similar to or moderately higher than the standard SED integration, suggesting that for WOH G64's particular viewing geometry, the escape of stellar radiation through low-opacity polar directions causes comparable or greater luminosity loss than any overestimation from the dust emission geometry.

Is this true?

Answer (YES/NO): NO